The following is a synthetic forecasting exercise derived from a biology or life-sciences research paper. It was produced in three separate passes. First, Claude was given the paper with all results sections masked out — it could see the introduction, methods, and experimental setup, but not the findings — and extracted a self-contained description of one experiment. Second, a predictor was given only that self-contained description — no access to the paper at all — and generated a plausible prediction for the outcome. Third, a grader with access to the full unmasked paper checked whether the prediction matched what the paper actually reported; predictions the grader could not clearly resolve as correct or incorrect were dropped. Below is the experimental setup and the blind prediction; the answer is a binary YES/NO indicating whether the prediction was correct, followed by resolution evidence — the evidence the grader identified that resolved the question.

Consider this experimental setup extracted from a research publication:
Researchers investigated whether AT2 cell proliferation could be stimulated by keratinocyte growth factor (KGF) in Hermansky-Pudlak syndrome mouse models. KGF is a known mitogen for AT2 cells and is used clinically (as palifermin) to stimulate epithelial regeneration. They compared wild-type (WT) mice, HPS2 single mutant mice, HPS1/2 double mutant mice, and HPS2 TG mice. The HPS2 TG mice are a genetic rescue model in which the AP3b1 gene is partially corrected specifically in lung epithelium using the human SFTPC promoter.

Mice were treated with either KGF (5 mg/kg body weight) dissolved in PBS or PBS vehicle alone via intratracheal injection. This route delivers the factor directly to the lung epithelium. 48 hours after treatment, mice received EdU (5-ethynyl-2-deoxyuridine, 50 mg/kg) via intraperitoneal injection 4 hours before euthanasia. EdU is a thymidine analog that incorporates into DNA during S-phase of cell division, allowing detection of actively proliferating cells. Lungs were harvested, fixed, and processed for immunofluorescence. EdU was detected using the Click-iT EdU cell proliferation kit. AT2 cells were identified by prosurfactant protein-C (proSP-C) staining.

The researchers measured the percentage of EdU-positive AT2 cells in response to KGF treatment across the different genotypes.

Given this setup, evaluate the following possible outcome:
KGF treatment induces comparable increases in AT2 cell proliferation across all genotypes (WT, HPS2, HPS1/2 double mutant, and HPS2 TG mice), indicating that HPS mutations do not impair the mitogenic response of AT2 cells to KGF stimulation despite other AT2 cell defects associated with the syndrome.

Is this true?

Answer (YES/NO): NO